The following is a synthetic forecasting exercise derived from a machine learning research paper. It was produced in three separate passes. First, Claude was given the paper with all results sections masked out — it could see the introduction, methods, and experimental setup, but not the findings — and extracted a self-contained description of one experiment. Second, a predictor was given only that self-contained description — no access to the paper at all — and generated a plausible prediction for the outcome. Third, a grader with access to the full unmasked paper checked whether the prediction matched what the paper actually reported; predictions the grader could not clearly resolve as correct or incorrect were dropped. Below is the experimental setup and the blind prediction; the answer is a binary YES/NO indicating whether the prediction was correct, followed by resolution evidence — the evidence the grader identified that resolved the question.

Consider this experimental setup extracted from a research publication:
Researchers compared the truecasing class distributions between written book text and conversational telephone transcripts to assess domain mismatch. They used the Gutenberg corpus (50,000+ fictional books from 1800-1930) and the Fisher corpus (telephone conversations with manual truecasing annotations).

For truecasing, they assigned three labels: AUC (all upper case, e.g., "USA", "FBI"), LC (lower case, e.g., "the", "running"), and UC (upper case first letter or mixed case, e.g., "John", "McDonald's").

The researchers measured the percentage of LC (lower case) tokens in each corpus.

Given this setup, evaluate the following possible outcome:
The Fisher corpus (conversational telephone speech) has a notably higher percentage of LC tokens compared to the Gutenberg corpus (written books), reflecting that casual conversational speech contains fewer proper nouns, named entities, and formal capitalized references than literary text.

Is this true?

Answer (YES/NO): NO